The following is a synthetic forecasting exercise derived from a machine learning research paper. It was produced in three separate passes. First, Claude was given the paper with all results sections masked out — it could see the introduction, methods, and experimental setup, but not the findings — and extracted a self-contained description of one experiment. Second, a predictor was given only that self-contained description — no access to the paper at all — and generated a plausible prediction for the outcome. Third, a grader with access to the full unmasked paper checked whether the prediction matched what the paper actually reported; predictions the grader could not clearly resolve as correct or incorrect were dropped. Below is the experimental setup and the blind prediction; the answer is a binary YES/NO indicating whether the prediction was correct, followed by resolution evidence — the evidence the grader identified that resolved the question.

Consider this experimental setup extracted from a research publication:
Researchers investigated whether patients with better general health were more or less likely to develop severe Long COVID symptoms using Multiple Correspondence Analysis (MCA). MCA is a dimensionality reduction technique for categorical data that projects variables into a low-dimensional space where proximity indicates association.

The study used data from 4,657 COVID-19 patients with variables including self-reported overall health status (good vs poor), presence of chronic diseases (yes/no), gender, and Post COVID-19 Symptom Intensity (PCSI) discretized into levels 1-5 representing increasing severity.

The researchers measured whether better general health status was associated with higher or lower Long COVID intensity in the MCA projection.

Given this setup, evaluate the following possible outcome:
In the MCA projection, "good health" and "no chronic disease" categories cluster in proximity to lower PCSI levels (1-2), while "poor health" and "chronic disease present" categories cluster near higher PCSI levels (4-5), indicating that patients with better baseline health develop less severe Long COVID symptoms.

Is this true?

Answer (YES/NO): YES